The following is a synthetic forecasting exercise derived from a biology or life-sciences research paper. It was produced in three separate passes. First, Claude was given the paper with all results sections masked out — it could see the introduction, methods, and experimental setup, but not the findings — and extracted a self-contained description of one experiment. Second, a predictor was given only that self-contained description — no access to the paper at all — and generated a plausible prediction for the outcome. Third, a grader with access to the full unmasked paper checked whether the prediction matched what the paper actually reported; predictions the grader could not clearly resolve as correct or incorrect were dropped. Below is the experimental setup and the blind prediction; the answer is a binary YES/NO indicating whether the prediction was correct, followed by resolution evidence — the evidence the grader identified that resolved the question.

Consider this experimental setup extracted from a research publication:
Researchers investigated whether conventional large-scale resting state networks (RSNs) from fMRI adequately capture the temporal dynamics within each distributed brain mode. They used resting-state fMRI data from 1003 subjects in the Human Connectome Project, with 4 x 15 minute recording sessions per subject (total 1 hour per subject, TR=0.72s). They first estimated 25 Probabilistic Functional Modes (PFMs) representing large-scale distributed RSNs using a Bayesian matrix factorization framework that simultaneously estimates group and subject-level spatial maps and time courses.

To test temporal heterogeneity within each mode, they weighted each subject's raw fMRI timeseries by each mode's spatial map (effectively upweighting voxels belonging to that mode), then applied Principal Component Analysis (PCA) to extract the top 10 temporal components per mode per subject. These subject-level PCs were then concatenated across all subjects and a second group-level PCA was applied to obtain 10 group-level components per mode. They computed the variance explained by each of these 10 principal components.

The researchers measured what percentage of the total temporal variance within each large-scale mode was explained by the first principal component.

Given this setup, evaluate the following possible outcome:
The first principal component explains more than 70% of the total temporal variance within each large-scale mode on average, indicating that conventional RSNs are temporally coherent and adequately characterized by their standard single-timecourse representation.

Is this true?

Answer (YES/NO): NO